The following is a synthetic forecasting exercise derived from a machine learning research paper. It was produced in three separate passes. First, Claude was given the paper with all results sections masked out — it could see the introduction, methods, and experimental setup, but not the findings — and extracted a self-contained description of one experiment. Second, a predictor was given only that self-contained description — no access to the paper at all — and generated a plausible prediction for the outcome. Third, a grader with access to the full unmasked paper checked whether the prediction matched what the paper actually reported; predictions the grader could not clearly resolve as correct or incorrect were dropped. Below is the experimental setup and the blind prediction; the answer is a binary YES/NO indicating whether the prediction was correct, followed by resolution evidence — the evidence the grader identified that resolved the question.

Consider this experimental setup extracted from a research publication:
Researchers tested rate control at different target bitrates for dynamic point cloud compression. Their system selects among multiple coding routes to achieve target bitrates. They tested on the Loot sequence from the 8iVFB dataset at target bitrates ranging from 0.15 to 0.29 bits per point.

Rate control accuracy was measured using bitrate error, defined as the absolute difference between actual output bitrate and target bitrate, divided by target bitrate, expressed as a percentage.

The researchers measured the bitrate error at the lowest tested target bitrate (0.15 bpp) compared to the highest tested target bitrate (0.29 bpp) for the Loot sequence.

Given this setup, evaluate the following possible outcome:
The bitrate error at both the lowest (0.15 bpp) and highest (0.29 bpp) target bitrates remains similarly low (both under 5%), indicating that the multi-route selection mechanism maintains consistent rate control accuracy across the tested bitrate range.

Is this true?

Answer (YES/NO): YES